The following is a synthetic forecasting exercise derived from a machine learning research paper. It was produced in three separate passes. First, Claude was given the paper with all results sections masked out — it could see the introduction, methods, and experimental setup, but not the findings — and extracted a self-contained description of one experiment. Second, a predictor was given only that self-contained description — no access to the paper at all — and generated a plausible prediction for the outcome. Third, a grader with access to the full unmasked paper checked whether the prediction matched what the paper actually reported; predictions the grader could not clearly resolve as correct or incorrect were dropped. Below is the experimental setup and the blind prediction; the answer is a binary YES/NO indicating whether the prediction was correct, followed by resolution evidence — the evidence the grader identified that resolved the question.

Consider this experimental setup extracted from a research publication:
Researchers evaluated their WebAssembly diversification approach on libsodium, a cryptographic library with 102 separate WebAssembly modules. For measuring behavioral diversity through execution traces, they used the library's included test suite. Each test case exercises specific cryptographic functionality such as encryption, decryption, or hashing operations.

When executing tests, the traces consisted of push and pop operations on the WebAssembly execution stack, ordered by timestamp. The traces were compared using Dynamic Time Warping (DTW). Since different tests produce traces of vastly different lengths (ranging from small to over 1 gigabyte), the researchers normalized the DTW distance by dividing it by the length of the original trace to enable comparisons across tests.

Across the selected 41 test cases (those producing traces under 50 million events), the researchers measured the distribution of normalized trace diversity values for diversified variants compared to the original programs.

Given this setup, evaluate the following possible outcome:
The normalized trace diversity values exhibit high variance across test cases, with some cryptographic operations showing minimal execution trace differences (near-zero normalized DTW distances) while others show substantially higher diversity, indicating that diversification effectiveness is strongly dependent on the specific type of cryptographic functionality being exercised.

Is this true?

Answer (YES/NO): YES